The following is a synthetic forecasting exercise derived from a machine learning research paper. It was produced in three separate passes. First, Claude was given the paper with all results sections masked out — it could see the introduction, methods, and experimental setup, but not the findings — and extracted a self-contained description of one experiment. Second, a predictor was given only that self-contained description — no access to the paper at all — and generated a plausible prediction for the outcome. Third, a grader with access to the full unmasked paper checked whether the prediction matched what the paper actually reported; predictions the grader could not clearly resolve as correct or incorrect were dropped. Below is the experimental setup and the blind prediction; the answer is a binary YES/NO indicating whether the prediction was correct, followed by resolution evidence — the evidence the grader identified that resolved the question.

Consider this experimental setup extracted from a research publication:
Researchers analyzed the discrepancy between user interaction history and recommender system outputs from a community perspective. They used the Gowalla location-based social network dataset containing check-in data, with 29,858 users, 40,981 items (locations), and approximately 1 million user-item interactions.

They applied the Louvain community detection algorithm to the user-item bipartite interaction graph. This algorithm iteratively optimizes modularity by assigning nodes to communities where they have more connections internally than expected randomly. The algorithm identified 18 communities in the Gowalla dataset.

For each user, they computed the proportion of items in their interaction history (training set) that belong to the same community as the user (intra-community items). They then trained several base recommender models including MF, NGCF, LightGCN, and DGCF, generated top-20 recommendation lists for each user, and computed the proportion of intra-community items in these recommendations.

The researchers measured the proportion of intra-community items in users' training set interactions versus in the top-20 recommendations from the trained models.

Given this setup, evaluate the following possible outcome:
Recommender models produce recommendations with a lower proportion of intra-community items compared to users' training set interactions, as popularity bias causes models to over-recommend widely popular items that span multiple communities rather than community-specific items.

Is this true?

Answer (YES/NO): NO